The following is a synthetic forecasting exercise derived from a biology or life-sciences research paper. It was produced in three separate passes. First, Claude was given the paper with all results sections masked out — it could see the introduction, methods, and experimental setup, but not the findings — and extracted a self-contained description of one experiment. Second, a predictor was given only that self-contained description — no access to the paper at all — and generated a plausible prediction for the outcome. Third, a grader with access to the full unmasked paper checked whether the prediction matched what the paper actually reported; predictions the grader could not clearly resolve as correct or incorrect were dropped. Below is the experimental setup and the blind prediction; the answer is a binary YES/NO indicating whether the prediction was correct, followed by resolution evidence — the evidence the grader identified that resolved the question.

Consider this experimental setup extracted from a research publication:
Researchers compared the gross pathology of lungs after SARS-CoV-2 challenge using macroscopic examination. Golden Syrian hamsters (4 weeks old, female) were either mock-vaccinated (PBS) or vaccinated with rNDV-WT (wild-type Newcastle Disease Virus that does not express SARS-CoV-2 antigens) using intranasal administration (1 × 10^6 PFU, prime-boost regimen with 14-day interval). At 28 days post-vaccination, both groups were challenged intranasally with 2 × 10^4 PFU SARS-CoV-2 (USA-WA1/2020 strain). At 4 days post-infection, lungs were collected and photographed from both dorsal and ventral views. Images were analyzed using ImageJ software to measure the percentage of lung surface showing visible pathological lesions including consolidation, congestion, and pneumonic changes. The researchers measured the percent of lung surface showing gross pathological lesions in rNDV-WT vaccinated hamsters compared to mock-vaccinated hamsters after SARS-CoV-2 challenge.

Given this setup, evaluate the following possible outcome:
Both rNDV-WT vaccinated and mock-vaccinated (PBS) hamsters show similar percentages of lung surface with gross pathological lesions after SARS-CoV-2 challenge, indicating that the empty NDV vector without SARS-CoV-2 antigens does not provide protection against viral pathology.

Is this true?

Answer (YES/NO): YES